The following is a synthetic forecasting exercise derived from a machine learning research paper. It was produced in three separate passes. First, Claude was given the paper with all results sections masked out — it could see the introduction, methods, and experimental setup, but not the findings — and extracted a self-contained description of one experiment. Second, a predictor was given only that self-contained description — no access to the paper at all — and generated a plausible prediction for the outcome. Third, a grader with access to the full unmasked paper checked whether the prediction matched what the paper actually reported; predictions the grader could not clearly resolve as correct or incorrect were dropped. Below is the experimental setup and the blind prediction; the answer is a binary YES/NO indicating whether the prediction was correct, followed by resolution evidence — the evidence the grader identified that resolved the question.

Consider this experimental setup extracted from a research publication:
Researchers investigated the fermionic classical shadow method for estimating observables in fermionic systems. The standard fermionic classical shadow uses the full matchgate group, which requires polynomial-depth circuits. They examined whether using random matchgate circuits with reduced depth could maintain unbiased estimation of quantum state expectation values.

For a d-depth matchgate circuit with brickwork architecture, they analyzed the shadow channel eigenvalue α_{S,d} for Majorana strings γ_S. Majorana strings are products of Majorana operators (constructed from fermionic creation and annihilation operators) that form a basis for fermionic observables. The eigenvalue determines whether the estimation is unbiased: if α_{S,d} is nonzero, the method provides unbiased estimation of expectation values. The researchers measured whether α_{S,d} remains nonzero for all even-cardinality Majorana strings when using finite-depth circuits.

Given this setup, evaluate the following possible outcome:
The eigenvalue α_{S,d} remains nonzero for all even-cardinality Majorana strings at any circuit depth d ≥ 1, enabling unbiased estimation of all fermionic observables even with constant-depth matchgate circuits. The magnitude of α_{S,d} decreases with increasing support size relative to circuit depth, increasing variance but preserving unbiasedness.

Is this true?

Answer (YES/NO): YES